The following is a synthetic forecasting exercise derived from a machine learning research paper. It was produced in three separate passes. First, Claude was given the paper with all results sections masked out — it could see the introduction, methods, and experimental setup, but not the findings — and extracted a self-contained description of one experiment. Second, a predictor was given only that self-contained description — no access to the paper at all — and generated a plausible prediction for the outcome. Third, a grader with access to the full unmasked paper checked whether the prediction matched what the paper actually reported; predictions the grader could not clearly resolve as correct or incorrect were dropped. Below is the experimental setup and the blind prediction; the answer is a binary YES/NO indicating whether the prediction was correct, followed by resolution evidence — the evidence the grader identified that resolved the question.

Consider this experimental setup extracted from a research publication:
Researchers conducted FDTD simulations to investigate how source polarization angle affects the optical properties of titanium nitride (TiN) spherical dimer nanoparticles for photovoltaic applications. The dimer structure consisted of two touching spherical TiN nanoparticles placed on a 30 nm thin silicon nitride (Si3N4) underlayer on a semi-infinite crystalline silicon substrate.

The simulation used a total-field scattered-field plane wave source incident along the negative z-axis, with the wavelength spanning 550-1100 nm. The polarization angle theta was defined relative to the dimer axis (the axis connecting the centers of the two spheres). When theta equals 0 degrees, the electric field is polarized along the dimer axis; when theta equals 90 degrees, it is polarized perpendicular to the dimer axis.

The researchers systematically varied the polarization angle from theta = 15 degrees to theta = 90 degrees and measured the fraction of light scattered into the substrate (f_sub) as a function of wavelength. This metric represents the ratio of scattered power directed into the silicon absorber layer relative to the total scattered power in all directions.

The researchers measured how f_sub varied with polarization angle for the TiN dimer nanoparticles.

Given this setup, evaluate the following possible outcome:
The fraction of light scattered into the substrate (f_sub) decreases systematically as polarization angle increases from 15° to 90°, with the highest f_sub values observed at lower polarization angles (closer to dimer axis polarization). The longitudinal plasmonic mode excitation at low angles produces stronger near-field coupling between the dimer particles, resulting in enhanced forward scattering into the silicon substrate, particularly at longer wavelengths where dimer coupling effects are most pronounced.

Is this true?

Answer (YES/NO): NO